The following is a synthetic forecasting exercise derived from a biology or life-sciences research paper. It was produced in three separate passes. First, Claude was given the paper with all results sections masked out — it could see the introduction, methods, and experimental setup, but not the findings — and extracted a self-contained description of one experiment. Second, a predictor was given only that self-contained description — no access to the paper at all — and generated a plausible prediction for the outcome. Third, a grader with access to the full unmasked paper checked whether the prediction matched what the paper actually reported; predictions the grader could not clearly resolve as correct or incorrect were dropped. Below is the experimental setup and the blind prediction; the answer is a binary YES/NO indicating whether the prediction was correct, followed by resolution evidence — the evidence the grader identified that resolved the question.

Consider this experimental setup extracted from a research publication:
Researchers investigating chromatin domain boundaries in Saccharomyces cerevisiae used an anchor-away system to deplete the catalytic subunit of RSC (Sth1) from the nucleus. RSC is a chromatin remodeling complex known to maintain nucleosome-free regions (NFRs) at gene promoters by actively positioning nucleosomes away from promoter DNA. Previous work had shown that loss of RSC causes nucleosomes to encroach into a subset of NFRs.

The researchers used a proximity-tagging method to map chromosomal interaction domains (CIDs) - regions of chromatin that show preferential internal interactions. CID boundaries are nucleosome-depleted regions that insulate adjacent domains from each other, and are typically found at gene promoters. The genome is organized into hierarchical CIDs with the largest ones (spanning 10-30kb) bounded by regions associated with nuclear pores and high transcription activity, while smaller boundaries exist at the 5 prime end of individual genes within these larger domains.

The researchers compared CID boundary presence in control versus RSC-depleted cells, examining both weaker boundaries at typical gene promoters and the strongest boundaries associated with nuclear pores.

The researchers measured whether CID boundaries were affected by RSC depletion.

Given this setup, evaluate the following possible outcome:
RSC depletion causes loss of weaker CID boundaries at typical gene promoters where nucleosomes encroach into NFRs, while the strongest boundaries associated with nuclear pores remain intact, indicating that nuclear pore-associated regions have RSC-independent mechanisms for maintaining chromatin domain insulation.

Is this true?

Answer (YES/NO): YES